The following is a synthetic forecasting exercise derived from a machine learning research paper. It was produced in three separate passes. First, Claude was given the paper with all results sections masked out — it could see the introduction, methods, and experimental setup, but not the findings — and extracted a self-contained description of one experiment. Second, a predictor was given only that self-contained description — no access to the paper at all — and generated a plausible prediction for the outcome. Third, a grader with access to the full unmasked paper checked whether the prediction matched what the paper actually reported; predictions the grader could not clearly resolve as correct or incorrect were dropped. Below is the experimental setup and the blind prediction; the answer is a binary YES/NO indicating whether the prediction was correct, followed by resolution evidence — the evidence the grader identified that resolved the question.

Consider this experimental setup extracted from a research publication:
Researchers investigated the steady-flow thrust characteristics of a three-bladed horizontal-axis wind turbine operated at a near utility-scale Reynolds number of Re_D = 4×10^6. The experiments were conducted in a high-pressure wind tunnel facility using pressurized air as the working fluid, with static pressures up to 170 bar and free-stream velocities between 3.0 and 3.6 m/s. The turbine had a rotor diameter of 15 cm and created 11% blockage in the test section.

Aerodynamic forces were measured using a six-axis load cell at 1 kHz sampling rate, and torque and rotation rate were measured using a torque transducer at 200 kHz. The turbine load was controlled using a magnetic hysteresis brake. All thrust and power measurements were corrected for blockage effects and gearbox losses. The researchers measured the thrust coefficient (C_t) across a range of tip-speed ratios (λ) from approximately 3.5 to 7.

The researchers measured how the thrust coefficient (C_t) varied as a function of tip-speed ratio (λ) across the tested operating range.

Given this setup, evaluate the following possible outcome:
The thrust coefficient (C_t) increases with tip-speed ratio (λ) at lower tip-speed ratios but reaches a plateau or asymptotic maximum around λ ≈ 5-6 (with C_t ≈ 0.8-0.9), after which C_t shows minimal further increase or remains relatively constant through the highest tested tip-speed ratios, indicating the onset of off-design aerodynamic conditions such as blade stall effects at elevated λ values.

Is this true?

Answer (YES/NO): NO